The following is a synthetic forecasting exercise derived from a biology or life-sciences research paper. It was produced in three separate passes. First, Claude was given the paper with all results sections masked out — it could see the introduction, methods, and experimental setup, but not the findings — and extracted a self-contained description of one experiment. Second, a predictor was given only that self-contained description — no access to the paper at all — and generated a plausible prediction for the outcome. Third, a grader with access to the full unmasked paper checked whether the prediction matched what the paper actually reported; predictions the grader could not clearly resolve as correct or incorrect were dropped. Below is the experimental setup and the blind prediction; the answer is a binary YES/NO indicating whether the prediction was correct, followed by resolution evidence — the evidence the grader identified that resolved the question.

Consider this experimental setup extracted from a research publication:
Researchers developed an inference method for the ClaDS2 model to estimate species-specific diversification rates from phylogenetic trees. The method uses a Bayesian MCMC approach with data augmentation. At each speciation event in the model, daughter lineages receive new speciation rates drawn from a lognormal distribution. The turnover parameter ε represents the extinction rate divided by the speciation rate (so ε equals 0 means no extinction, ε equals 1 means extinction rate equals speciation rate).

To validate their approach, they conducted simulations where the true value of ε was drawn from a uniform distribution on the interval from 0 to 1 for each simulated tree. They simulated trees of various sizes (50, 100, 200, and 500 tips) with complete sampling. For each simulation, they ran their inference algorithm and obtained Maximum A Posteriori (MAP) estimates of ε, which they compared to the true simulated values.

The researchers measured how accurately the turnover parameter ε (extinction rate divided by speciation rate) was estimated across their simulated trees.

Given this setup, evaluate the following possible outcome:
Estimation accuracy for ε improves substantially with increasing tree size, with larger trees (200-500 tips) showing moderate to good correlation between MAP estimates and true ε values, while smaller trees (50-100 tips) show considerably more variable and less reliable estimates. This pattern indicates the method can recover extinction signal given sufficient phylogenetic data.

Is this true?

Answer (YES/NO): NO